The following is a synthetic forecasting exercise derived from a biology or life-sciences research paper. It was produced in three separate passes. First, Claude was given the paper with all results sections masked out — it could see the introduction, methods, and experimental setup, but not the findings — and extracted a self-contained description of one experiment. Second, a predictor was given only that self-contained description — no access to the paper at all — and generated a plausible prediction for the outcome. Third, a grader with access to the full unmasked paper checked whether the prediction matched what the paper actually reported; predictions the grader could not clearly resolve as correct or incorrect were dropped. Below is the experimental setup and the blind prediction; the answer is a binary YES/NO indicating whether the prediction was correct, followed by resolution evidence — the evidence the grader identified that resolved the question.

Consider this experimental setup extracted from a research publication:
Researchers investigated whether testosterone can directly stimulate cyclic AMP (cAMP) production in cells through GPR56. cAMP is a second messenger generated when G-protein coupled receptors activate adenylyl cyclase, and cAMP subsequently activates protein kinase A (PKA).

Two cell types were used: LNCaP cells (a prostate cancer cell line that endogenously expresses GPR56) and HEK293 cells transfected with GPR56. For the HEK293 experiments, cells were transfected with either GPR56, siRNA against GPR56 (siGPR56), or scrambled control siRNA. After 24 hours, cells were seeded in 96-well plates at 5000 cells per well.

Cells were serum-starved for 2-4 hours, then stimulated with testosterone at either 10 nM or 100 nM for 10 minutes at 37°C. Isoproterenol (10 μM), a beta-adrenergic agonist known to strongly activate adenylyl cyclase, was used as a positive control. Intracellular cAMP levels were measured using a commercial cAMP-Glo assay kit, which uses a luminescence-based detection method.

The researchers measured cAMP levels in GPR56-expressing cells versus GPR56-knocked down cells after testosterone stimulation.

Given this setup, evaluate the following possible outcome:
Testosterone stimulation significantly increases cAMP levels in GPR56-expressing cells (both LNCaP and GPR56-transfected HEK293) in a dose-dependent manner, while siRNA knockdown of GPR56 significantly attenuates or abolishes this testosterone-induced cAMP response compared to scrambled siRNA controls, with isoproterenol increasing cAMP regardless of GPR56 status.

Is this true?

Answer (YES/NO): NO